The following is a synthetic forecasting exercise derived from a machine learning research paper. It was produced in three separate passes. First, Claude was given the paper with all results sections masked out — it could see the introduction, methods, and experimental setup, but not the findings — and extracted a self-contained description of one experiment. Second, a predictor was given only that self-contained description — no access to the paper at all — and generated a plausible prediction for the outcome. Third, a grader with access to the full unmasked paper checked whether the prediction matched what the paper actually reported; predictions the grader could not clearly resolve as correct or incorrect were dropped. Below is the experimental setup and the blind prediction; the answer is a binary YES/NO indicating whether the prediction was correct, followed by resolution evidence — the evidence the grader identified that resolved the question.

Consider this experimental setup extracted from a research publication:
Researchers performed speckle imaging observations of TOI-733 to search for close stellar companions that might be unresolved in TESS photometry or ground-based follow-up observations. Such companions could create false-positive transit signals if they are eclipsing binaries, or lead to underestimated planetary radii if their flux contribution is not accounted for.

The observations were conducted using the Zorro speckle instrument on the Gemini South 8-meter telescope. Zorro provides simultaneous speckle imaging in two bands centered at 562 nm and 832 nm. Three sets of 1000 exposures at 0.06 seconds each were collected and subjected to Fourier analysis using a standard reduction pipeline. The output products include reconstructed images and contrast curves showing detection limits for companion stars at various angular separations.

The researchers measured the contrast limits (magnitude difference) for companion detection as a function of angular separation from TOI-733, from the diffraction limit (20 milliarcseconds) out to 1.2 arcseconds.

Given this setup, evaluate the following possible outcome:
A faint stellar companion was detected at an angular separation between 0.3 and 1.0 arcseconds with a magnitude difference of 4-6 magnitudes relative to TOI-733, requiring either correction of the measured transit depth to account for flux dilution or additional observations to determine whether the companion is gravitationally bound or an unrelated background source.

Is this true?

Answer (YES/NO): NO